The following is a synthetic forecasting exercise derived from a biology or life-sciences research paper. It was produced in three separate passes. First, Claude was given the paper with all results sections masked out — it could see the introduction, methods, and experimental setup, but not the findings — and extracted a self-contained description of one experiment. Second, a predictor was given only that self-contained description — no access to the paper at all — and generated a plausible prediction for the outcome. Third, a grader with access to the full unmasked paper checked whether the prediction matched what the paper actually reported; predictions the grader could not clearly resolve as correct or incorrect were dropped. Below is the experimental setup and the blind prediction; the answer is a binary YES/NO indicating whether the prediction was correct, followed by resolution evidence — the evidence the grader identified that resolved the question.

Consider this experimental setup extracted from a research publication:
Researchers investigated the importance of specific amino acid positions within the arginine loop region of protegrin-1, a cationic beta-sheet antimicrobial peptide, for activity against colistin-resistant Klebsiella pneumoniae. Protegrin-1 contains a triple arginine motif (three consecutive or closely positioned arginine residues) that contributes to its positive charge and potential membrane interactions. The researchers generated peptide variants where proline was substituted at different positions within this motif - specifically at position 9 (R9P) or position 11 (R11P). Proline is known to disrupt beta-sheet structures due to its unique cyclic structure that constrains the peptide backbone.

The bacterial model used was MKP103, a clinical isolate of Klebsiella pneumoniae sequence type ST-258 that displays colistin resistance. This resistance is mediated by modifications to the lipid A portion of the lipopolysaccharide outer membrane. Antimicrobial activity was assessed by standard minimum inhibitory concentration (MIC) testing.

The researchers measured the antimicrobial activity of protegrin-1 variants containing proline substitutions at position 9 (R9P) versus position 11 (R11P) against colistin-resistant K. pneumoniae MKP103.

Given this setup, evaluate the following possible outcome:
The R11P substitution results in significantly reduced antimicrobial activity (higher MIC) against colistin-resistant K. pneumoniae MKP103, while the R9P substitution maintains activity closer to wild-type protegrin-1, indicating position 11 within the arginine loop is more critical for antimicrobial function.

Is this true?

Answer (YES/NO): NO